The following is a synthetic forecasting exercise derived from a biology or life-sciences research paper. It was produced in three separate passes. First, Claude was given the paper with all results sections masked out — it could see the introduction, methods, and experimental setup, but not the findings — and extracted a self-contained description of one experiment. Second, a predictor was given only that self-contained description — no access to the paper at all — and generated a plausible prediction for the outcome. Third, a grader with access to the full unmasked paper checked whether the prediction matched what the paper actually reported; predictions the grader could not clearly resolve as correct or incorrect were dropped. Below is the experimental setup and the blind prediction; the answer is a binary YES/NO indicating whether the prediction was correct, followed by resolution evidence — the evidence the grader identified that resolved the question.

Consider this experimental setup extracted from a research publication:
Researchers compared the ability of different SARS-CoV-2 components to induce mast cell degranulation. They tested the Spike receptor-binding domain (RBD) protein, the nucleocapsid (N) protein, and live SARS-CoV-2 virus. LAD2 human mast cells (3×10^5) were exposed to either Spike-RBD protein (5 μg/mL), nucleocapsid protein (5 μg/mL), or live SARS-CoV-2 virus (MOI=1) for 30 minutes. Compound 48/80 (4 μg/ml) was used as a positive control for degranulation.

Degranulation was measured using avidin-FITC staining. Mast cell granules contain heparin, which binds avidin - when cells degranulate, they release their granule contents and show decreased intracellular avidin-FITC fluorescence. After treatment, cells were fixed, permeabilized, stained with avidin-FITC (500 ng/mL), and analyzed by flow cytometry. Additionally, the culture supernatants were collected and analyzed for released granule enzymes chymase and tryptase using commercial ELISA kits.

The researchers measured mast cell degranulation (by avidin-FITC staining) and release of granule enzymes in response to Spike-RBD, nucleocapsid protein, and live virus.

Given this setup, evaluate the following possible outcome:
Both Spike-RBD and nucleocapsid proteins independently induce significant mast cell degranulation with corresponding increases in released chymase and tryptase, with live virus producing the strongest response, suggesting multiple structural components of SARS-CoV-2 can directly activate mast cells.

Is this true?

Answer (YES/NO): NO